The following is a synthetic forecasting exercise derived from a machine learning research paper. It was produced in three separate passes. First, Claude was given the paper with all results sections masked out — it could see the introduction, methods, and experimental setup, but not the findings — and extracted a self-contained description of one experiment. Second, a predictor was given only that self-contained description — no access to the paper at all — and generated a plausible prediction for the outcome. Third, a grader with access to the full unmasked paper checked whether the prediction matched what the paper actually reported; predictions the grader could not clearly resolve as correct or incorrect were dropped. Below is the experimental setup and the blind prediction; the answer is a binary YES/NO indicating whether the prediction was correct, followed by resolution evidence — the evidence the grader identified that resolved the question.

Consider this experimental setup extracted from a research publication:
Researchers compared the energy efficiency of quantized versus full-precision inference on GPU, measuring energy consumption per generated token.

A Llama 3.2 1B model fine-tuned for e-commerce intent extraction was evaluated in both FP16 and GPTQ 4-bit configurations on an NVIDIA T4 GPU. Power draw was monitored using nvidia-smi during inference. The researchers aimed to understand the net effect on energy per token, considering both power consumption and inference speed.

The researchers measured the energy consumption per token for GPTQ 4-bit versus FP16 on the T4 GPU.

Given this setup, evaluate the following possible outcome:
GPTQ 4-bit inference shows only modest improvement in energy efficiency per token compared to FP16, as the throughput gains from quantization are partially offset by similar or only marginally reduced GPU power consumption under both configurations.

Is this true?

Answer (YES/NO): NO